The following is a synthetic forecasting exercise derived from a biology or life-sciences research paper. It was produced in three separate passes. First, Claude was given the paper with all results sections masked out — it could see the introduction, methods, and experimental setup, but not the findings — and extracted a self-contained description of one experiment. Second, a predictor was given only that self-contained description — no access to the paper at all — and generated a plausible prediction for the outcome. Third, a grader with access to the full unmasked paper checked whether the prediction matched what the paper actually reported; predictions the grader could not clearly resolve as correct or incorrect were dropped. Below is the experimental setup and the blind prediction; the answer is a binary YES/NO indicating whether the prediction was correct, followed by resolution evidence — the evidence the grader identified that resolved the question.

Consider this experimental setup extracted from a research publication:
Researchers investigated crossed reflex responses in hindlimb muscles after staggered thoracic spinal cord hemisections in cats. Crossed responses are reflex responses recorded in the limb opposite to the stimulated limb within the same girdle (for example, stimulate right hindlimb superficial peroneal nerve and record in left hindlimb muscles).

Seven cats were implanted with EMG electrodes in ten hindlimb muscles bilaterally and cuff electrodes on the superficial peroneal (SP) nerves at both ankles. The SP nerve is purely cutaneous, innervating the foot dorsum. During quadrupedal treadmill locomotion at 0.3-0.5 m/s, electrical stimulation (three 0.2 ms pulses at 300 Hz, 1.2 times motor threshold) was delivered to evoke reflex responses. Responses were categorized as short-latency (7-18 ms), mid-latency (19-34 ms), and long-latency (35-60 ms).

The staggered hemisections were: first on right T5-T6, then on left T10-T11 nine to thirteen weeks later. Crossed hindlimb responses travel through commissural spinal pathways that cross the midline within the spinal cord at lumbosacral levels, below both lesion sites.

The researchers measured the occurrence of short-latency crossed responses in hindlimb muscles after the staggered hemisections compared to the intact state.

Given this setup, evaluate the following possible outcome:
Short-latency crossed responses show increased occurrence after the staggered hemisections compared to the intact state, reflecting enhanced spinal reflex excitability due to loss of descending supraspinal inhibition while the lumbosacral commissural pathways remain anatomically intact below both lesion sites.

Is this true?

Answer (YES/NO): NO